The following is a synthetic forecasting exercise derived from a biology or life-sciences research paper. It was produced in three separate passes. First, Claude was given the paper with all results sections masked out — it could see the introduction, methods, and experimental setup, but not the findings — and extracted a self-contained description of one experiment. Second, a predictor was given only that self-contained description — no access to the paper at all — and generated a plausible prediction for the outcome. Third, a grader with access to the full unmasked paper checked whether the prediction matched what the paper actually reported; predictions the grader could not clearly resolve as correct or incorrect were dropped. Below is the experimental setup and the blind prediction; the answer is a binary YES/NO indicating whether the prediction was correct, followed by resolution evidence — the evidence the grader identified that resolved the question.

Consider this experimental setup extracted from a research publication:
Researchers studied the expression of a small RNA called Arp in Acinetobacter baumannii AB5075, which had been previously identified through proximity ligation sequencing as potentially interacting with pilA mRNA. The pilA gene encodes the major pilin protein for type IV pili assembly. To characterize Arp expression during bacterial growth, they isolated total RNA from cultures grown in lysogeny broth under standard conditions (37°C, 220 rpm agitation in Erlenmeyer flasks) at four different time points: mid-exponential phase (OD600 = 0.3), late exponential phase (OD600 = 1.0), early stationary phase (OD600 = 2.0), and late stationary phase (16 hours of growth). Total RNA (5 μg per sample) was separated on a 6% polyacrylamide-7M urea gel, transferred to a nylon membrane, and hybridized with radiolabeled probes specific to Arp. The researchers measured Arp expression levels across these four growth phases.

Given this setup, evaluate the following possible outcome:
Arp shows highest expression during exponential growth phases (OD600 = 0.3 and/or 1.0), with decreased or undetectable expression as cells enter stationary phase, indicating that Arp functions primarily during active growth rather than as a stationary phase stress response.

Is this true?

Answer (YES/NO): NO